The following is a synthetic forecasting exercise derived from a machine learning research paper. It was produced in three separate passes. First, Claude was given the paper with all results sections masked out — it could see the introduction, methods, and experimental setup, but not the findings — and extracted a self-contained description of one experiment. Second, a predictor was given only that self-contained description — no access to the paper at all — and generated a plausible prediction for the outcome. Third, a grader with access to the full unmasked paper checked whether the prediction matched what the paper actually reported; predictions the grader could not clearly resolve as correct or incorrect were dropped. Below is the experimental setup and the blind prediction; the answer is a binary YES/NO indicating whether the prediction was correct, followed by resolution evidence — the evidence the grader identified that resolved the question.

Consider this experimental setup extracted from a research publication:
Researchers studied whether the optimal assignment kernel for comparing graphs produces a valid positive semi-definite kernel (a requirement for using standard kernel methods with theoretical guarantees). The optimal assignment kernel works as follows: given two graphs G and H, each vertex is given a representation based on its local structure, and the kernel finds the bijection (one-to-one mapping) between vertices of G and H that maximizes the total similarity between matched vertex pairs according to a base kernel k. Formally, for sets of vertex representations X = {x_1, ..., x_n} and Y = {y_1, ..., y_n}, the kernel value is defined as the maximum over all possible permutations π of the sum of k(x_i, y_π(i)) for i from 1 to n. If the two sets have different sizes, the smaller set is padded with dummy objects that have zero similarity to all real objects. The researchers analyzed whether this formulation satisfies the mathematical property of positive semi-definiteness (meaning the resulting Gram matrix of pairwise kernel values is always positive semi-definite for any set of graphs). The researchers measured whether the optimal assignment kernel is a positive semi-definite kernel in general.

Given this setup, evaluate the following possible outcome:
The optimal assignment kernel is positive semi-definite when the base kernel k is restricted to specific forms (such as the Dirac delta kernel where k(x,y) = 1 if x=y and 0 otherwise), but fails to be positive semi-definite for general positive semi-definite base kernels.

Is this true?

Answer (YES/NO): NO